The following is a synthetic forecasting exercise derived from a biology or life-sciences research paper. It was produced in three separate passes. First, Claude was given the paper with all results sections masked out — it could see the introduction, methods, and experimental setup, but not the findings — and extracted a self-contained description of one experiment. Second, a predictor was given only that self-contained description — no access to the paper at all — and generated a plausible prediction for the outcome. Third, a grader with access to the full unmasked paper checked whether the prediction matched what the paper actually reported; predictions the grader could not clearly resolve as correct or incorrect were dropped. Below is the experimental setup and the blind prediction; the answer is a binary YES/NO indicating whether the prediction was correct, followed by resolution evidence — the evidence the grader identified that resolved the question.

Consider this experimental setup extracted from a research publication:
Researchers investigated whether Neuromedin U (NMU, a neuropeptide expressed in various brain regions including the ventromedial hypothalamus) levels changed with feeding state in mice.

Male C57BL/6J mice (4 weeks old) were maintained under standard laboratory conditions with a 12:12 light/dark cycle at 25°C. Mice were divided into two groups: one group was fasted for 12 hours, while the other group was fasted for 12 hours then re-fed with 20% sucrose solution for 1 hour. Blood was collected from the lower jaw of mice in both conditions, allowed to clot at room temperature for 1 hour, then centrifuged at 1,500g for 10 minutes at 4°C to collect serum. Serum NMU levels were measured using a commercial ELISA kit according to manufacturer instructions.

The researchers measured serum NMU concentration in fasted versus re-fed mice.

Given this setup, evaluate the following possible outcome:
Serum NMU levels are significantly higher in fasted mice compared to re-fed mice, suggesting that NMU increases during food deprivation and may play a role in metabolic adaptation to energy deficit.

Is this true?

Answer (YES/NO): NO